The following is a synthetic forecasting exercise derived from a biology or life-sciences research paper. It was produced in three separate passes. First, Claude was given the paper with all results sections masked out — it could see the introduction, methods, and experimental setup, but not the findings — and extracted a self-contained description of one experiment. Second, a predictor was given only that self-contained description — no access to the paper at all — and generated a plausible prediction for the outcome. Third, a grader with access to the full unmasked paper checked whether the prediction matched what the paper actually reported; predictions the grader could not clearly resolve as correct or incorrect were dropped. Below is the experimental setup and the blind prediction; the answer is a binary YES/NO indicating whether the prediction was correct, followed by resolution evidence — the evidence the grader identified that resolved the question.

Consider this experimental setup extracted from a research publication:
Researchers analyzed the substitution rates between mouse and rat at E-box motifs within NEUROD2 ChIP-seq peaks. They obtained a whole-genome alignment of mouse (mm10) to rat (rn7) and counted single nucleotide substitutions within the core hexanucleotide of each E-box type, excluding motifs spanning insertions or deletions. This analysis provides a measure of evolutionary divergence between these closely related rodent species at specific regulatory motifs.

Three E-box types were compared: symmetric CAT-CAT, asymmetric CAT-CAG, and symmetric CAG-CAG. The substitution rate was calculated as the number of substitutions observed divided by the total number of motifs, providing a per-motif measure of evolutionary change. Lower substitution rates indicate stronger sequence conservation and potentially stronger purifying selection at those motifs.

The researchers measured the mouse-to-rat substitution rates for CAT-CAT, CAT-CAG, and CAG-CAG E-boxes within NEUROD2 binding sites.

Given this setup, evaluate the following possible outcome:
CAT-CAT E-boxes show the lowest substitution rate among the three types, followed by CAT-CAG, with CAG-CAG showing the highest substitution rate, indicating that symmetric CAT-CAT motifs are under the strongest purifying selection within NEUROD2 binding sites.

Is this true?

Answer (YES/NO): YES